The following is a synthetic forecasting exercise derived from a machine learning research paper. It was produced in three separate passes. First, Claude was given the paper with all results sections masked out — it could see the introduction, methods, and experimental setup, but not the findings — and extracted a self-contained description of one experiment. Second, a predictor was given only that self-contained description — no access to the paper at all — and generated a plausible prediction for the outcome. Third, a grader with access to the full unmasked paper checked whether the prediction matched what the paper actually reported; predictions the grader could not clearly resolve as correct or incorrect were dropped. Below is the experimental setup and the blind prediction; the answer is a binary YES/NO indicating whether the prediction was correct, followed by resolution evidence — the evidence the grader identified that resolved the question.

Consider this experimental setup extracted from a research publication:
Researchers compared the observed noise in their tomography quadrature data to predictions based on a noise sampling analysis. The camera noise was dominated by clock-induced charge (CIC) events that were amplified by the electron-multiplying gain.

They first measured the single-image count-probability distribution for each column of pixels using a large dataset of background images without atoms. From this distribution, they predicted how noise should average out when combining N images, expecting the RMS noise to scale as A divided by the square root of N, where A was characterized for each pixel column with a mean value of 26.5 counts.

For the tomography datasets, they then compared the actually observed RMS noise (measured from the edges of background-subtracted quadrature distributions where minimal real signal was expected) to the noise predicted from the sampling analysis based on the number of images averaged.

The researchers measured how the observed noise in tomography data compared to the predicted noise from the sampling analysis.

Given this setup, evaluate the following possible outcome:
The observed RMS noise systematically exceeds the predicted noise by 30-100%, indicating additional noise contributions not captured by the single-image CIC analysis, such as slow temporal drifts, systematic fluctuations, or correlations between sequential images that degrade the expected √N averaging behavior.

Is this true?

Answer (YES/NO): NO